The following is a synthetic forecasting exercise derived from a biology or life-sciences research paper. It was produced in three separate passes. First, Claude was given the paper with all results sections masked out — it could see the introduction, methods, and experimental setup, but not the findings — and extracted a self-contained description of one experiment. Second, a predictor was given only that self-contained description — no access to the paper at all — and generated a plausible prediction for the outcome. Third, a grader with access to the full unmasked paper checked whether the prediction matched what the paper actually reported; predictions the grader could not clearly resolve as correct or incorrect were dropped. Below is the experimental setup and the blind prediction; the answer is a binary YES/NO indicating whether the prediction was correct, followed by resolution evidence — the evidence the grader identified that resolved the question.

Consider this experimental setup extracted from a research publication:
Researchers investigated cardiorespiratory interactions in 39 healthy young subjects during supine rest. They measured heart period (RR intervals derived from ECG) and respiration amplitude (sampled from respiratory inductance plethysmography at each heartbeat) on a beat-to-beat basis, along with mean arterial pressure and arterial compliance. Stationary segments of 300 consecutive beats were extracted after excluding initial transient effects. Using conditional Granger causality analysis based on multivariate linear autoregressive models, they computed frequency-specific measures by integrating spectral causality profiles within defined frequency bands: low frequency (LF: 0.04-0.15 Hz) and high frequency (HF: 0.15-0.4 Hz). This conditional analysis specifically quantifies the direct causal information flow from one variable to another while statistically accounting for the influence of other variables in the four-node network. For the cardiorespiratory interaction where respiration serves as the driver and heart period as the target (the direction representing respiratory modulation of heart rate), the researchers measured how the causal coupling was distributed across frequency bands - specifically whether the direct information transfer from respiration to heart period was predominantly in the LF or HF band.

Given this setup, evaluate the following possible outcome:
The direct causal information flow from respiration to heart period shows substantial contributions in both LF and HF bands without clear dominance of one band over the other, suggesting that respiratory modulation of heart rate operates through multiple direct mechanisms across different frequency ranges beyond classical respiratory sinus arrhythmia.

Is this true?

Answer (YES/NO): YES